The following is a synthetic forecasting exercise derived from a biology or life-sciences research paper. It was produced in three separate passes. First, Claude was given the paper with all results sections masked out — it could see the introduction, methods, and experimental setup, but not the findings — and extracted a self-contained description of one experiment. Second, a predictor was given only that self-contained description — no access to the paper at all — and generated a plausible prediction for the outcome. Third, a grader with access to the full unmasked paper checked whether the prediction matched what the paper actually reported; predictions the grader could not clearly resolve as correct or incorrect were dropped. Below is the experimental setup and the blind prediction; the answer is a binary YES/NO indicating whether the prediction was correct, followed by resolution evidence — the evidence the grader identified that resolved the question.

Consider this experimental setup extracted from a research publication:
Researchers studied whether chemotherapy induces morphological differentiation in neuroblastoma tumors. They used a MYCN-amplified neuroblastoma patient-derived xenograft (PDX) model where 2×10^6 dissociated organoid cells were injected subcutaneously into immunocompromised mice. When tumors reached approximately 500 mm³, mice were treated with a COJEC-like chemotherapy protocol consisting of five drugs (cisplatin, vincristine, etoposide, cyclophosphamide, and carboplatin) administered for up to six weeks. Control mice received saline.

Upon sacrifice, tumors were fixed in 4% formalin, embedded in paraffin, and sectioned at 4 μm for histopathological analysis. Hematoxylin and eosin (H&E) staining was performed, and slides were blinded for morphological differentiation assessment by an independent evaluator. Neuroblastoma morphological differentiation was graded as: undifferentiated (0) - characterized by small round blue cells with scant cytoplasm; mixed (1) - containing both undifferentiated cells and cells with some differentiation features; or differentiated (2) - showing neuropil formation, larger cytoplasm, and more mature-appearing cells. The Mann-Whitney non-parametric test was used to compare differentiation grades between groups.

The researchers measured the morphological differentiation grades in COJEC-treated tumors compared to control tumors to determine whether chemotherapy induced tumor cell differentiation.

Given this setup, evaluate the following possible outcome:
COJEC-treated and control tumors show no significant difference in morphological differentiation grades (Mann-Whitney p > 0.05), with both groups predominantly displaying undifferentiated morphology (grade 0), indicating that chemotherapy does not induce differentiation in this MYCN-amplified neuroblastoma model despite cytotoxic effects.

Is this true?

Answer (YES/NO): NO